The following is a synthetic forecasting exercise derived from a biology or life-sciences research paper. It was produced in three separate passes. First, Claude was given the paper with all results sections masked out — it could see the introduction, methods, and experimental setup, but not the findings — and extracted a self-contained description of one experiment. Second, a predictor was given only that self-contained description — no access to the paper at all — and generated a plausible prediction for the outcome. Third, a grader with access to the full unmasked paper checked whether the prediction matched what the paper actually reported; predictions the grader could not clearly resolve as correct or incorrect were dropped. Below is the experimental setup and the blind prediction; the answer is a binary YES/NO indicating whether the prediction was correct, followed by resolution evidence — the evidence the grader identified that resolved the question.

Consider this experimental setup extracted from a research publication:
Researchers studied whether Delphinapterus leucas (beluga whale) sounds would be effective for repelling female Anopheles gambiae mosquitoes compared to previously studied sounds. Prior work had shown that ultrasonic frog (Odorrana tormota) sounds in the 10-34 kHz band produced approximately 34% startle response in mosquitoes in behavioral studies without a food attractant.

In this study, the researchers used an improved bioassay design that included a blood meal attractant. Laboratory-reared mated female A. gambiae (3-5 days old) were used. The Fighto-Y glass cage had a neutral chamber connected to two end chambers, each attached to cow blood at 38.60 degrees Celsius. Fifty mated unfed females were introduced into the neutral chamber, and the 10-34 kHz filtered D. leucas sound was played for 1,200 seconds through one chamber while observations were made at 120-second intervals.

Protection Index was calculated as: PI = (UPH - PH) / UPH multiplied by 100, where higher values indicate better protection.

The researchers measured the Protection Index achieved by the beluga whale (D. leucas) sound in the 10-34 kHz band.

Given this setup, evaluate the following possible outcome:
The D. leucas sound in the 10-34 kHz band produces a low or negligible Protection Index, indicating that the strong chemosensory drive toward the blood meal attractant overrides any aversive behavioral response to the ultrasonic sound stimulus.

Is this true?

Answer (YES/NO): NO